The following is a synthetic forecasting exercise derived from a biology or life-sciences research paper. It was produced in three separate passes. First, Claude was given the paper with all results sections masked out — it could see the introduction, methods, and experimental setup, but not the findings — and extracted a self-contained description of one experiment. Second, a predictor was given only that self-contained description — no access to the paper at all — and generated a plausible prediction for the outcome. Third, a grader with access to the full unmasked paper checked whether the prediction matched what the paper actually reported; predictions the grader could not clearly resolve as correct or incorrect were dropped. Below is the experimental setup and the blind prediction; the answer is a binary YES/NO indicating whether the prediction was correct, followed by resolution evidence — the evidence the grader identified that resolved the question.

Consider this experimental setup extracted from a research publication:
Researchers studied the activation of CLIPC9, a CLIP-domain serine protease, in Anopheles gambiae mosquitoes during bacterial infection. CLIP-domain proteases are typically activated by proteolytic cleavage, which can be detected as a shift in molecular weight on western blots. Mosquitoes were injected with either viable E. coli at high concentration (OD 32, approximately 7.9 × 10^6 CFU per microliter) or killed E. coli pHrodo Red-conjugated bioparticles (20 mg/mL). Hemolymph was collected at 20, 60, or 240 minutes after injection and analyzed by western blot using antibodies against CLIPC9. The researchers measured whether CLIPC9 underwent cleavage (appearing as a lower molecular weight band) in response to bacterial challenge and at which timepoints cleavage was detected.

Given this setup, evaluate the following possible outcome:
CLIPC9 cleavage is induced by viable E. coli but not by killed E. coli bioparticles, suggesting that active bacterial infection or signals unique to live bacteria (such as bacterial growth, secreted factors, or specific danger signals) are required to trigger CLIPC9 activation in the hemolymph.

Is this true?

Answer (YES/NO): NO